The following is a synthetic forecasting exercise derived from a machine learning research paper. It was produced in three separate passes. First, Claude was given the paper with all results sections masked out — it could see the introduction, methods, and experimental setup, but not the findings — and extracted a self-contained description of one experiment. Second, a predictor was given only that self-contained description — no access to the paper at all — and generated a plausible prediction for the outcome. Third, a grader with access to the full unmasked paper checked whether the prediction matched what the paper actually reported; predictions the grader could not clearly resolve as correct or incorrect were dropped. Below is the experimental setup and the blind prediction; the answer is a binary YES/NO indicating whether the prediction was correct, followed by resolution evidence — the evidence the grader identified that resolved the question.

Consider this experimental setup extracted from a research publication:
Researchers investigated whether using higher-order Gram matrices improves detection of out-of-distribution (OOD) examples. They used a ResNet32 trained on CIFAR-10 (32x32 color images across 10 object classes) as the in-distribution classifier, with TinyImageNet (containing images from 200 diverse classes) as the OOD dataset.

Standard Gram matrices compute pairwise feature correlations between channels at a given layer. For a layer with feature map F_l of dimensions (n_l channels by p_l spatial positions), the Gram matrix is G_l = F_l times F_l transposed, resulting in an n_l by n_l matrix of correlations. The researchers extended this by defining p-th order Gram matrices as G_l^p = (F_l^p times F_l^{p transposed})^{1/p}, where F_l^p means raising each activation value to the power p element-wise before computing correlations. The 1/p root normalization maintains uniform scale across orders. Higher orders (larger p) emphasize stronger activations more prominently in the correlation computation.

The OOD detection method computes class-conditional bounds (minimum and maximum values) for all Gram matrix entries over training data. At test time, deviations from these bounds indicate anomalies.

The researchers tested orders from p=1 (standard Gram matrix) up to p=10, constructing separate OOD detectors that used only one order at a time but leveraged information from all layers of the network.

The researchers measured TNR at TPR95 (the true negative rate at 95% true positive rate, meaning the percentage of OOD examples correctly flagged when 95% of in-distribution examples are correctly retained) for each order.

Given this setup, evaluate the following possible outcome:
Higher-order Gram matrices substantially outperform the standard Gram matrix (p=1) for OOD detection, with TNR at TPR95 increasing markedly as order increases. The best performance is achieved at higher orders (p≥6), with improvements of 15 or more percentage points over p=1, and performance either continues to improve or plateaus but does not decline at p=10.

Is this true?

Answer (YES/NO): NO